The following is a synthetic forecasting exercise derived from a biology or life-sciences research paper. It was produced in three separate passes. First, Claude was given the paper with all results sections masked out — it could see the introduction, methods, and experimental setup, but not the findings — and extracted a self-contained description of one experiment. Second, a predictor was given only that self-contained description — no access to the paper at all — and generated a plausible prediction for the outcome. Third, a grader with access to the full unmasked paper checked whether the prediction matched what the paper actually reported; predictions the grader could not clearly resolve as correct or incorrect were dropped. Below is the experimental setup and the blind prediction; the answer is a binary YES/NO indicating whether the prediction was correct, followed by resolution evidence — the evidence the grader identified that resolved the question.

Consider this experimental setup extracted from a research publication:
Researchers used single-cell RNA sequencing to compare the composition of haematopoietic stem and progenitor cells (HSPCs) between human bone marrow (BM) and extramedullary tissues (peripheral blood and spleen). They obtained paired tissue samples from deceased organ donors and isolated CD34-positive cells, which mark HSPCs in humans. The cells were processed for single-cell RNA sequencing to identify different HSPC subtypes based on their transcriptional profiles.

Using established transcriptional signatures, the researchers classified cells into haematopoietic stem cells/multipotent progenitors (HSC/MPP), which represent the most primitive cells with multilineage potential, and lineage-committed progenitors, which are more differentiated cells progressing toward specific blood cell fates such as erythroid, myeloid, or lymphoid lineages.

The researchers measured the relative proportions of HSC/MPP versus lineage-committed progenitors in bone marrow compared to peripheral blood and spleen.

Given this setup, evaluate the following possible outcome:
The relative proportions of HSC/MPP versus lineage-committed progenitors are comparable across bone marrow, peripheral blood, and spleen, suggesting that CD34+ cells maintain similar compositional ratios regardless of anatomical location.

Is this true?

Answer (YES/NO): NO